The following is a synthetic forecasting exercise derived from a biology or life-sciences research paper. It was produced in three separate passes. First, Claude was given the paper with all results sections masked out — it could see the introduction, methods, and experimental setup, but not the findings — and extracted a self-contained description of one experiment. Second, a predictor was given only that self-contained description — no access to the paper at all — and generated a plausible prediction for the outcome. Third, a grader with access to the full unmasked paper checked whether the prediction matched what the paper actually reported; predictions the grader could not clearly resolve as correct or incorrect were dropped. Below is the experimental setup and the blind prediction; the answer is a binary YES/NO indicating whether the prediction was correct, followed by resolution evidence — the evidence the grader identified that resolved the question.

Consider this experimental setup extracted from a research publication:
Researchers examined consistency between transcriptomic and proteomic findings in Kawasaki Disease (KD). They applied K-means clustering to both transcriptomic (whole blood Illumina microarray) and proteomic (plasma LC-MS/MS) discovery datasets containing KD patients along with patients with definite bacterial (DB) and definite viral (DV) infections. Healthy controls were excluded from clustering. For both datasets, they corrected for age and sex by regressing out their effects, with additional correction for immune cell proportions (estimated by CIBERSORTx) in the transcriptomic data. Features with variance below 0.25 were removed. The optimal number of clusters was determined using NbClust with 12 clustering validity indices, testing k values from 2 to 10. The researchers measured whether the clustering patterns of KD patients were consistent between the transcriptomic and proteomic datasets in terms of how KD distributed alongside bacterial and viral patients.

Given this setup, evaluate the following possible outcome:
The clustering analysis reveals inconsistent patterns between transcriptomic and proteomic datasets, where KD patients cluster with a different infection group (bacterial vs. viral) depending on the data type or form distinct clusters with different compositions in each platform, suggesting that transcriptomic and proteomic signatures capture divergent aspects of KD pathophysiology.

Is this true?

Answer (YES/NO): NO